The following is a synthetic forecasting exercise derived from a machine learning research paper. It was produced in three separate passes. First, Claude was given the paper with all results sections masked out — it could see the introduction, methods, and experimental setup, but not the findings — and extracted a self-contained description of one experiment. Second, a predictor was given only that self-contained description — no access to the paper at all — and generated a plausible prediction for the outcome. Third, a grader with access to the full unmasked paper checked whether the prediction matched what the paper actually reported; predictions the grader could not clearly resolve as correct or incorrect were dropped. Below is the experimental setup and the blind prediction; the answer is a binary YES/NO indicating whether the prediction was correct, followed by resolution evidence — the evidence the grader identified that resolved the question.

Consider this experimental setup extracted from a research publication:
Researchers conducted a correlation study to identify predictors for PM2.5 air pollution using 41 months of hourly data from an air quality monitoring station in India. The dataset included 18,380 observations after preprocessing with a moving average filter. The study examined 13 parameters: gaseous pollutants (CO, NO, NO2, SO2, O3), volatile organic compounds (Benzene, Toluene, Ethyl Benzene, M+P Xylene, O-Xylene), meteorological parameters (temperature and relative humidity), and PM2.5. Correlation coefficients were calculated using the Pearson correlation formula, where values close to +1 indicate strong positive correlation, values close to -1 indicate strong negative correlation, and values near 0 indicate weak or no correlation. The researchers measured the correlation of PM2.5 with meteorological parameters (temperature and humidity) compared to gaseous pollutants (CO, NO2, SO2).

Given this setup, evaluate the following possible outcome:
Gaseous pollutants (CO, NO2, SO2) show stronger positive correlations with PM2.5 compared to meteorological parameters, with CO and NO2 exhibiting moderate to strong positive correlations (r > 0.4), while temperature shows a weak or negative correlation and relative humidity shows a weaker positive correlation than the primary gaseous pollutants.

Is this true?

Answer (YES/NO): NO